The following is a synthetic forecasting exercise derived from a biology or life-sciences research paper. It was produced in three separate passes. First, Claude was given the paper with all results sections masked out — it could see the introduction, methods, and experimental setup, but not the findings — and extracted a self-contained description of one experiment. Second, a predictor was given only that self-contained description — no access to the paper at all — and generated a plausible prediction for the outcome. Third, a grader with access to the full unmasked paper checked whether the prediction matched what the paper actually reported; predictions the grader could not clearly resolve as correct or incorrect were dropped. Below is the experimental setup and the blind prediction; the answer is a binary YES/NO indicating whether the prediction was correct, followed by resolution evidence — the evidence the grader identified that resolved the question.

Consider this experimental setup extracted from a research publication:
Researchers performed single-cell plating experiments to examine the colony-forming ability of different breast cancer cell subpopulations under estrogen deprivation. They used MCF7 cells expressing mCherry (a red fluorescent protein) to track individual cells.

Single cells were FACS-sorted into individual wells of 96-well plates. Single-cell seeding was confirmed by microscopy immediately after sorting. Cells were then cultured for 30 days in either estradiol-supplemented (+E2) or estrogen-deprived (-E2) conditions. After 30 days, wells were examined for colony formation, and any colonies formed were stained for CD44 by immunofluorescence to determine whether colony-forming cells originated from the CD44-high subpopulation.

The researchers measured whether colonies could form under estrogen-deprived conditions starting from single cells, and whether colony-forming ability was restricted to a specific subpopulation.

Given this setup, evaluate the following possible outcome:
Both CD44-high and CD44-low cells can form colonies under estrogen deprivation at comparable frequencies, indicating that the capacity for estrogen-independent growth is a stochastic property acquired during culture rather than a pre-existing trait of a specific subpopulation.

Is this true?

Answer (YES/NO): NO